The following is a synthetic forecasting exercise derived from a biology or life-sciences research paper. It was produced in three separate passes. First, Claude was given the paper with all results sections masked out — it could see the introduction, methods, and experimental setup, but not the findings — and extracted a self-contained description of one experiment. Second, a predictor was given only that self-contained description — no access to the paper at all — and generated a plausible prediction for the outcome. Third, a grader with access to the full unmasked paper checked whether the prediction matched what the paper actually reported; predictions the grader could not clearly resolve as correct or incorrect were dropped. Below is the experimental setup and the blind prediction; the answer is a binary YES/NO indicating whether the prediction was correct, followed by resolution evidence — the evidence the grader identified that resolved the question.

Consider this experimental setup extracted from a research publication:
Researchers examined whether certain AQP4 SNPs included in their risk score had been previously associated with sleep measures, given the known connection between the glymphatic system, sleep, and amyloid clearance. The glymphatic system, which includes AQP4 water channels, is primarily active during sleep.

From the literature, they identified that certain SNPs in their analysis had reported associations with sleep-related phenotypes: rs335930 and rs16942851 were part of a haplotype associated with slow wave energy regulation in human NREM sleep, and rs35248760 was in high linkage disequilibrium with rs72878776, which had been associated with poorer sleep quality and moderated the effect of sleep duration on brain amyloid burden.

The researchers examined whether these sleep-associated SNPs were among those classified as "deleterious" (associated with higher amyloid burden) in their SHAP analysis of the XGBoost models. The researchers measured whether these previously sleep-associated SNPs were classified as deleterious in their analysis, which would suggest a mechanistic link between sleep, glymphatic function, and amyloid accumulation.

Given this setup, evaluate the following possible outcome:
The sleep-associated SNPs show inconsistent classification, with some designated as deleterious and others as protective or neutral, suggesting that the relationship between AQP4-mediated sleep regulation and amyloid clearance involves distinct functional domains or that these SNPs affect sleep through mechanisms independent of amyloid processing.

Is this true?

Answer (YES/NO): NO